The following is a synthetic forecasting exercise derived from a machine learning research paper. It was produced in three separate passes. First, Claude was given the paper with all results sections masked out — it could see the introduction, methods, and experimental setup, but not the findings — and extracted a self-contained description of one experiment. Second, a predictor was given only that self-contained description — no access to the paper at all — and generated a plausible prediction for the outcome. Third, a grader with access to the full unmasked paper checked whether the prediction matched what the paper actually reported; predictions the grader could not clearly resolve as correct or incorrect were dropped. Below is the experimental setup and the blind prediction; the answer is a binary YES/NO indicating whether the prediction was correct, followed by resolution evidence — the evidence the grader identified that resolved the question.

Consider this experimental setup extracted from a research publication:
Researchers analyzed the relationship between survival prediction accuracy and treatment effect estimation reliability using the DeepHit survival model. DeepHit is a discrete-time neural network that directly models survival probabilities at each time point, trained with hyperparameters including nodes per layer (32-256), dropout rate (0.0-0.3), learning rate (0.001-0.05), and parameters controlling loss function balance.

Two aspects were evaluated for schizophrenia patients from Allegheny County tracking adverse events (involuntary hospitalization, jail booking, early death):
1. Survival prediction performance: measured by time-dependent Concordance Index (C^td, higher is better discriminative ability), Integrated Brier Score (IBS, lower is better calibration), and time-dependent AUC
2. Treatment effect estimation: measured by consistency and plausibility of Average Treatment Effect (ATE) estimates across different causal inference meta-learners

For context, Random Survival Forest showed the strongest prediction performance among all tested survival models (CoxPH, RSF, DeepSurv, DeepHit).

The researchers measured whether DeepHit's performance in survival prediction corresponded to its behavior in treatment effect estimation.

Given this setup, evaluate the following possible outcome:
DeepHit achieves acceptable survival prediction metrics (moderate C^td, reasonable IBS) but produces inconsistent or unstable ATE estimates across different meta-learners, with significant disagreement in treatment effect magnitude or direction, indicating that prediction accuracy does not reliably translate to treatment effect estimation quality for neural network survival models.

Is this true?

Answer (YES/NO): NO